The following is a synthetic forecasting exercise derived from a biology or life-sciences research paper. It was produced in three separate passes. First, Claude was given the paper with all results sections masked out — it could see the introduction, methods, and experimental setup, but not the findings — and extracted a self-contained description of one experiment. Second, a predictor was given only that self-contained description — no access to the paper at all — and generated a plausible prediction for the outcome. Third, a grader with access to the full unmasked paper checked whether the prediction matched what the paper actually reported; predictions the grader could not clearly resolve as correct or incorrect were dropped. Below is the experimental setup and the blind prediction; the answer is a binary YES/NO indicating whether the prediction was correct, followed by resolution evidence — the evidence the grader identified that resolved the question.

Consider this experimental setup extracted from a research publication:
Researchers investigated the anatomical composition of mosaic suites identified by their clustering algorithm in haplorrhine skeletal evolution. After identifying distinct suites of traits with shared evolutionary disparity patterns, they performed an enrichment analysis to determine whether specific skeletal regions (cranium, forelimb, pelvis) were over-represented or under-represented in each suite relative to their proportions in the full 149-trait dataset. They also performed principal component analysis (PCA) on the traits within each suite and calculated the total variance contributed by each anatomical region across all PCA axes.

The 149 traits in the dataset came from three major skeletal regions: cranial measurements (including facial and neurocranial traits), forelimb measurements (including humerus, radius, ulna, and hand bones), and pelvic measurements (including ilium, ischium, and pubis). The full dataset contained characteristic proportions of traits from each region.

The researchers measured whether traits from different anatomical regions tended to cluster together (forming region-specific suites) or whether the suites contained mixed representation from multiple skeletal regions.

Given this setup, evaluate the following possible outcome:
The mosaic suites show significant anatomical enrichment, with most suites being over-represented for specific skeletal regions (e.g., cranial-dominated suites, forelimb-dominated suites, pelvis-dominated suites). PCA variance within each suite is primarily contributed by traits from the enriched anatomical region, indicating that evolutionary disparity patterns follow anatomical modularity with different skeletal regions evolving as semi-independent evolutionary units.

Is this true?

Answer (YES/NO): NO